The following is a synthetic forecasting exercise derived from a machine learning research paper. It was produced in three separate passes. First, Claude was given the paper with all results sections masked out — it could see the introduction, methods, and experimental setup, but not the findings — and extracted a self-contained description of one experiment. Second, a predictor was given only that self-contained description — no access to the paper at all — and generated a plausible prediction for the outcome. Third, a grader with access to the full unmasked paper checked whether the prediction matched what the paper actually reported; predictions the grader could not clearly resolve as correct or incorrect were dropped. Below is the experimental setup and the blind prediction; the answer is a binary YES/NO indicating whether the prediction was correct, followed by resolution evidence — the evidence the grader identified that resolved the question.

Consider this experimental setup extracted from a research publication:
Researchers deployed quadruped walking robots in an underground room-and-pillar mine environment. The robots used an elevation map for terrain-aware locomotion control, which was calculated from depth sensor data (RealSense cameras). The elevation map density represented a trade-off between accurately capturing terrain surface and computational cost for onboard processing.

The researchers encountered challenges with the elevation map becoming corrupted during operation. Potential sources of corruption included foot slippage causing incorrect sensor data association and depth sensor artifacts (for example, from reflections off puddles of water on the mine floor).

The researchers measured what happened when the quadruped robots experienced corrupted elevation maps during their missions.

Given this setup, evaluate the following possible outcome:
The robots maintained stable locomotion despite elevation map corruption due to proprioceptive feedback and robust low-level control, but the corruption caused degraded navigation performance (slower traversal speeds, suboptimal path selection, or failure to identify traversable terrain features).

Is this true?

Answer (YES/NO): NO